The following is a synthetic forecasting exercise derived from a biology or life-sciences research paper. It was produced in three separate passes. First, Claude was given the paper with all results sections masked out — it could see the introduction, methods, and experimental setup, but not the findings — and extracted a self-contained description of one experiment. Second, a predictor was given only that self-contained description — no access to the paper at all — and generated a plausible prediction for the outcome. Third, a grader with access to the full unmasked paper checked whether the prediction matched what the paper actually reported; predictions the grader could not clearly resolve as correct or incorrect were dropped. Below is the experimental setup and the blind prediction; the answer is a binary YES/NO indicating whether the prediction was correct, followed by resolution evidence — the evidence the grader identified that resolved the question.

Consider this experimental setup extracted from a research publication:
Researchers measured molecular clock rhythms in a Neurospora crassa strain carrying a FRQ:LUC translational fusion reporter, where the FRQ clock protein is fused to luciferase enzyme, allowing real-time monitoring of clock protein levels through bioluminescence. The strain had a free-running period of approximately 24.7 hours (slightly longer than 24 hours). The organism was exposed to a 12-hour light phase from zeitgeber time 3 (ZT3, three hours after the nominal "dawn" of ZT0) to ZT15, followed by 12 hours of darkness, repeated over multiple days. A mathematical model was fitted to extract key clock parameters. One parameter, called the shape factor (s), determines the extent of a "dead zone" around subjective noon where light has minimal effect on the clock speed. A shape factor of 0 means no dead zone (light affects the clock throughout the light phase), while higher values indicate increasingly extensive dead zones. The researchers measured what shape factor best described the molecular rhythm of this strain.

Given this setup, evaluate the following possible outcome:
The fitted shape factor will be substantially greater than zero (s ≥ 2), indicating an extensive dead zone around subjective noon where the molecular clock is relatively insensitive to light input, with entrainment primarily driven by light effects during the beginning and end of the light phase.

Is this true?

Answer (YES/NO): NO